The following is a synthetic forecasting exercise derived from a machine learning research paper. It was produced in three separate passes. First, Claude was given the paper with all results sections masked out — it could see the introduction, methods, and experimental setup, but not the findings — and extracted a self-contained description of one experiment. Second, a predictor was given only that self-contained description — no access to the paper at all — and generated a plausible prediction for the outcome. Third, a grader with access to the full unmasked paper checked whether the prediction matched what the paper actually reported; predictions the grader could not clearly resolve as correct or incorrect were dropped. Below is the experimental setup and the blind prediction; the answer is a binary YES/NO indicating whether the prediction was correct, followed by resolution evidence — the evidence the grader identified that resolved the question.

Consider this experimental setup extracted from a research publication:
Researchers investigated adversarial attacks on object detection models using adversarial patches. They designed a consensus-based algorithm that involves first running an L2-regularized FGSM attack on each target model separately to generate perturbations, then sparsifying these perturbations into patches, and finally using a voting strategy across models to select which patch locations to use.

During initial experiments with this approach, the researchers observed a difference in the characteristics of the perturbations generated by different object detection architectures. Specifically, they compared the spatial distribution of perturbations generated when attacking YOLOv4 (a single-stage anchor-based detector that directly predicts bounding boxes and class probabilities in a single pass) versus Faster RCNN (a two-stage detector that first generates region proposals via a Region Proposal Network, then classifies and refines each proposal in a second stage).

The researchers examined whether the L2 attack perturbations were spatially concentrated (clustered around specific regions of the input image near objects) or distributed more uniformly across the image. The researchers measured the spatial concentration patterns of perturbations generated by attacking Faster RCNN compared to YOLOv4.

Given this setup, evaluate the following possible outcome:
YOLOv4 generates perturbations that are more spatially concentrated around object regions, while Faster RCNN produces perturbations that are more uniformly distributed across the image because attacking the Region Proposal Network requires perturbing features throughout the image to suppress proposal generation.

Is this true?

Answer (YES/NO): YES